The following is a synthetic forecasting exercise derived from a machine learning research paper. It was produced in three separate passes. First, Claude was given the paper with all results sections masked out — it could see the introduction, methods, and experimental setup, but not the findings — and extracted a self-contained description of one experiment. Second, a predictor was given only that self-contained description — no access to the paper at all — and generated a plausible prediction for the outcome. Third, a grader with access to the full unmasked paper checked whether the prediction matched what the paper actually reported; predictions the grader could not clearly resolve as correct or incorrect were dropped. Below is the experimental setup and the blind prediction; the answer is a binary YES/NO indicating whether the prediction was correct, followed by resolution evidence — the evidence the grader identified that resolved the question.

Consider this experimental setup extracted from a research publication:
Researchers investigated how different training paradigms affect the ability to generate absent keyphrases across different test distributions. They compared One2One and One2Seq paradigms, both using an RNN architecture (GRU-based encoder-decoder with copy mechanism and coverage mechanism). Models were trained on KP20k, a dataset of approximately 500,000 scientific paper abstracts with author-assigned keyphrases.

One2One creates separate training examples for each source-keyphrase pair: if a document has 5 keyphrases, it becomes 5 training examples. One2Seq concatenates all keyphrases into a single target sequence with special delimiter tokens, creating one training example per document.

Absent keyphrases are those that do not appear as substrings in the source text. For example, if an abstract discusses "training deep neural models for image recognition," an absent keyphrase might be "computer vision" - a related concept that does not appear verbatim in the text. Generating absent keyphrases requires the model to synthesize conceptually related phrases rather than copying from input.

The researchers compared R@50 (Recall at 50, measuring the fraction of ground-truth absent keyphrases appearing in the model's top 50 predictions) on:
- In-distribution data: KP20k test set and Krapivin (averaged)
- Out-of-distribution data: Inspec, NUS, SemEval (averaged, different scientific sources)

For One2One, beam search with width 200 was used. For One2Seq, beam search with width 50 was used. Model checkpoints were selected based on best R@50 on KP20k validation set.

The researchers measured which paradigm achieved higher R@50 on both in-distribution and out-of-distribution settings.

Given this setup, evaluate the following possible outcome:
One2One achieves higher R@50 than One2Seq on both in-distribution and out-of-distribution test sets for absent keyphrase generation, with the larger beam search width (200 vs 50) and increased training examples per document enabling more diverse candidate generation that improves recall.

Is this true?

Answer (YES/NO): YES